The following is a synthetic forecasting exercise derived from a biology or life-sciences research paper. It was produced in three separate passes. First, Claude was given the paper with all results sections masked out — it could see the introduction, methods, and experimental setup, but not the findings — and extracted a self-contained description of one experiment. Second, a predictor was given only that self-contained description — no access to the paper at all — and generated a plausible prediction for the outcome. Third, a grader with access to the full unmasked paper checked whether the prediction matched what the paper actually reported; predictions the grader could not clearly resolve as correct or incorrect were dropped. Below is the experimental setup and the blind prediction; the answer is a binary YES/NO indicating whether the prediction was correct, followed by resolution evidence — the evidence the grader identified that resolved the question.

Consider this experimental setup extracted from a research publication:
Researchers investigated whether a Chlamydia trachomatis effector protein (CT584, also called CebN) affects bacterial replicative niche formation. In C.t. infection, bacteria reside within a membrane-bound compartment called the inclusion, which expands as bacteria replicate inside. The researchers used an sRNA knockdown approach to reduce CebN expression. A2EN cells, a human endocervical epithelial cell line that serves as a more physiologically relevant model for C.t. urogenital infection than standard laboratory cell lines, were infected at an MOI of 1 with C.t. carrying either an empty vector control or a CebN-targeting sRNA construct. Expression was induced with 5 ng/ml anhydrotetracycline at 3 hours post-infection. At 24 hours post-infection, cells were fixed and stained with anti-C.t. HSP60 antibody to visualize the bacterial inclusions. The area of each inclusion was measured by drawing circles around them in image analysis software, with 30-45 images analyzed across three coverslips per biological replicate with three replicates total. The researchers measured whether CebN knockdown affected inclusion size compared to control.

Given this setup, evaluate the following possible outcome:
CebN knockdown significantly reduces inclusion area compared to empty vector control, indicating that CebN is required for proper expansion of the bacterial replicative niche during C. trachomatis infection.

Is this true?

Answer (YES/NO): YES